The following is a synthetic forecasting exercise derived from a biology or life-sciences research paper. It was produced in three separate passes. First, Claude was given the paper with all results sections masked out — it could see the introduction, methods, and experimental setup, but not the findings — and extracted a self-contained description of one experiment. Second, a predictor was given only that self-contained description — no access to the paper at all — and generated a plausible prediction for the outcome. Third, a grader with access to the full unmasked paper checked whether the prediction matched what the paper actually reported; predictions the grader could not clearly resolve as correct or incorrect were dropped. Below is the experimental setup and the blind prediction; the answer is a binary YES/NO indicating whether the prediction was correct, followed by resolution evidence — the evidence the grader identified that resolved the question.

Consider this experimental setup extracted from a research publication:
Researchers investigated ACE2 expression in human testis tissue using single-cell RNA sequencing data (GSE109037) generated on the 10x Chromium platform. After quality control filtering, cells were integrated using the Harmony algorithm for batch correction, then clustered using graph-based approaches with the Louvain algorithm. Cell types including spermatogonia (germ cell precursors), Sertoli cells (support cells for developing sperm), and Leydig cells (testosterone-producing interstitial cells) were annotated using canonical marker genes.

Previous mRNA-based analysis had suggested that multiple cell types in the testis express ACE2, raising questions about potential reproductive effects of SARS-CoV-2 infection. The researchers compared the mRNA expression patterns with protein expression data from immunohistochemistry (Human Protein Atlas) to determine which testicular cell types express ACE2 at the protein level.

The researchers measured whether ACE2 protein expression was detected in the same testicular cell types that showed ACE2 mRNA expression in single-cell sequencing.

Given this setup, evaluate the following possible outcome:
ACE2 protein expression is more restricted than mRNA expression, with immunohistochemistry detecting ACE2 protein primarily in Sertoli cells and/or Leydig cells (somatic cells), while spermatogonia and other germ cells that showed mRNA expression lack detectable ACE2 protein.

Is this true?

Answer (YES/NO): YES